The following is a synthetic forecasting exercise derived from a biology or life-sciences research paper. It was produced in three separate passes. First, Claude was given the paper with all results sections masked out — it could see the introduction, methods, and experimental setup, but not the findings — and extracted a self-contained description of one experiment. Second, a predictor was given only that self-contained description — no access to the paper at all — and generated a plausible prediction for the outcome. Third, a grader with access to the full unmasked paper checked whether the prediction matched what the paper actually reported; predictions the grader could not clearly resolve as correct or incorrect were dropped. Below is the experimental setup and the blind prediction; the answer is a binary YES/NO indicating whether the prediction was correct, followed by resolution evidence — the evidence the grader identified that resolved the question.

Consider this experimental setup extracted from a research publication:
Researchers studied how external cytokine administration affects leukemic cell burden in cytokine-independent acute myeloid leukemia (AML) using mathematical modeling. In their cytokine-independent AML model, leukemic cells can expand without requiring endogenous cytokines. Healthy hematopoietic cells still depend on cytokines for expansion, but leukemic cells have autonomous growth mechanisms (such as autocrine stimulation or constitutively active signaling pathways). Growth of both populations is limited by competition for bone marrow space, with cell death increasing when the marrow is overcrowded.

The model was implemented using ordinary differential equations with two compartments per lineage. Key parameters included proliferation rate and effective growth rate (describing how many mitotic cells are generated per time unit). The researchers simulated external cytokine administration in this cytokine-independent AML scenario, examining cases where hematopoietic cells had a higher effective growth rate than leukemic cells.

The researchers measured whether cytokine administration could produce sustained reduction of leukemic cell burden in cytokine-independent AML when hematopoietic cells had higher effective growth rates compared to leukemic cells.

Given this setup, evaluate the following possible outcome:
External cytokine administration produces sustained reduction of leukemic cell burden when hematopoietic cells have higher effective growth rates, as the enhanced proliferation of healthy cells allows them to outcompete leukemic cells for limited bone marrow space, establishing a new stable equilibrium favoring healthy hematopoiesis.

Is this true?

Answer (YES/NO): NO